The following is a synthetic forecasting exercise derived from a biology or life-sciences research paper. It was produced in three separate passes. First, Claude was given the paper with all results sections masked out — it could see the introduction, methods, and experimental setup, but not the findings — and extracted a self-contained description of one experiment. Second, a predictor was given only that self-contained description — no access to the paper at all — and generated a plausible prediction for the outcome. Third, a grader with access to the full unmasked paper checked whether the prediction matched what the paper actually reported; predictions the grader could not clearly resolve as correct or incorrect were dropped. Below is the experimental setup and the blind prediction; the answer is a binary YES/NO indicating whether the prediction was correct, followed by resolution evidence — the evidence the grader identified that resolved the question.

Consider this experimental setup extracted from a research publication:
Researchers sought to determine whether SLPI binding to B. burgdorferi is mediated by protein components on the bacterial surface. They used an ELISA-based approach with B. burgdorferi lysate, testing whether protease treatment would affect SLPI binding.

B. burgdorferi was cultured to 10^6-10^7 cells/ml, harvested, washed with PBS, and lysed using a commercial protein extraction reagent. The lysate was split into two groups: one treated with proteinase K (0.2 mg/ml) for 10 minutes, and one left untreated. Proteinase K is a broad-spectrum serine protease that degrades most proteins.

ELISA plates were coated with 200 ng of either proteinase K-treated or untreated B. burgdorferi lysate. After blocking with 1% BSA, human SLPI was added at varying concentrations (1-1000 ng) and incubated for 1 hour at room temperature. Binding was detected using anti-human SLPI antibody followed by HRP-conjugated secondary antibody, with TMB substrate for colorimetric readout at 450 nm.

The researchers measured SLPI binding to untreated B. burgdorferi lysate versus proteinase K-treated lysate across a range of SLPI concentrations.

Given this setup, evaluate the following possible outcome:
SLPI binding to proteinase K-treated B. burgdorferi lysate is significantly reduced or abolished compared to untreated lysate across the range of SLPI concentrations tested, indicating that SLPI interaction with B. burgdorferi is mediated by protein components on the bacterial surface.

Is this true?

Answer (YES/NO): YES